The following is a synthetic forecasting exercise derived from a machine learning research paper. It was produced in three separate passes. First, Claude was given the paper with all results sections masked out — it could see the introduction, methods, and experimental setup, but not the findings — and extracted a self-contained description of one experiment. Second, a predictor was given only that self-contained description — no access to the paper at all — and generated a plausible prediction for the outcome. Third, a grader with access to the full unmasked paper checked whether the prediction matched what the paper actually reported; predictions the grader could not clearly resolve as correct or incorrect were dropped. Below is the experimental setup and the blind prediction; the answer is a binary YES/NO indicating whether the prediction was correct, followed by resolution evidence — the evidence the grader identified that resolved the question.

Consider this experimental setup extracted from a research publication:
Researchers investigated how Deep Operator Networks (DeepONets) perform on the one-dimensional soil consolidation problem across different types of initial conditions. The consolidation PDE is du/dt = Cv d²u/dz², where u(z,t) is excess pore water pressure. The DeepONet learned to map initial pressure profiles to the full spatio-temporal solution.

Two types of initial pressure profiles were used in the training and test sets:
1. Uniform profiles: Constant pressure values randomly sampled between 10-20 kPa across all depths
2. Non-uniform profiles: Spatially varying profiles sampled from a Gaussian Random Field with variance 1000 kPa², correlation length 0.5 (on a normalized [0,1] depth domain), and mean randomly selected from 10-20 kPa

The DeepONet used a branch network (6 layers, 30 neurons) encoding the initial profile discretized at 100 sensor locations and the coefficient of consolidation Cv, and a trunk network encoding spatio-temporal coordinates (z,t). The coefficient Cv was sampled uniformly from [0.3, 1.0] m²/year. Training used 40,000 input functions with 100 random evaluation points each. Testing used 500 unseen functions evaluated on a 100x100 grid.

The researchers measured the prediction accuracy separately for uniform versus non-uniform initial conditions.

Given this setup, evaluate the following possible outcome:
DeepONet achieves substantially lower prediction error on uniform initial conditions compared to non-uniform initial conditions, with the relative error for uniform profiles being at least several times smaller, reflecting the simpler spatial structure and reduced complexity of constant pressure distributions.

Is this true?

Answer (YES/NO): NO